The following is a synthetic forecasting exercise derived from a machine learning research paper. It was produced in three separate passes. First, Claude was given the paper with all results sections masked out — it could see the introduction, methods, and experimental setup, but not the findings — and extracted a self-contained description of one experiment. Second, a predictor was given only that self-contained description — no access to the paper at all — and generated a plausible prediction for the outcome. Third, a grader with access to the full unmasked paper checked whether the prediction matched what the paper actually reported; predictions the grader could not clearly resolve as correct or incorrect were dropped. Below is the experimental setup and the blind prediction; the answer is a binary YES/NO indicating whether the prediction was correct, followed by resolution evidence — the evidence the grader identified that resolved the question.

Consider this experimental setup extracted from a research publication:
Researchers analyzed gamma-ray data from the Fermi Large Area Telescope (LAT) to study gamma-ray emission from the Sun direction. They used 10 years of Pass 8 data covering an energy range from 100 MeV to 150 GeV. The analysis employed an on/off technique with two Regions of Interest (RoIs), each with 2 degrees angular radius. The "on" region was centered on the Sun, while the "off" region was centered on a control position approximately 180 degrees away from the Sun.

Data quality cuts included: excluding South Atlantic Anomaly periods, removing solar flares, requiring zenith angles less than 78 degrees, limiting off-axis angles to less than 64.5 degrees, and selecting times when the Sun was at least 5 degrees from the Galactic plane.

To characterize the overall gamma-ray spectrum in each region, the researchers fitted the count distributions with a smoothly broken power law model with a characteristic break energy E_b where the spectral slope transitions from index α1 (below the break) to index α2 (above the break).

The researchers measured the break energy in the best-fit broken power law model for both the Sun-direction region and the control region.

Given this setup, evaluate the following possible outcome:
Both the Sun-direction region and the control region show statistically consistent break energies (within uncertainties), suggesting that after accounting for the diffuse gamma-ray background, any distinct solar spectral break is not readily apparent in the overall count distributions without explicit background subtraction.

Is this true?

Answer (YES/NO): NO